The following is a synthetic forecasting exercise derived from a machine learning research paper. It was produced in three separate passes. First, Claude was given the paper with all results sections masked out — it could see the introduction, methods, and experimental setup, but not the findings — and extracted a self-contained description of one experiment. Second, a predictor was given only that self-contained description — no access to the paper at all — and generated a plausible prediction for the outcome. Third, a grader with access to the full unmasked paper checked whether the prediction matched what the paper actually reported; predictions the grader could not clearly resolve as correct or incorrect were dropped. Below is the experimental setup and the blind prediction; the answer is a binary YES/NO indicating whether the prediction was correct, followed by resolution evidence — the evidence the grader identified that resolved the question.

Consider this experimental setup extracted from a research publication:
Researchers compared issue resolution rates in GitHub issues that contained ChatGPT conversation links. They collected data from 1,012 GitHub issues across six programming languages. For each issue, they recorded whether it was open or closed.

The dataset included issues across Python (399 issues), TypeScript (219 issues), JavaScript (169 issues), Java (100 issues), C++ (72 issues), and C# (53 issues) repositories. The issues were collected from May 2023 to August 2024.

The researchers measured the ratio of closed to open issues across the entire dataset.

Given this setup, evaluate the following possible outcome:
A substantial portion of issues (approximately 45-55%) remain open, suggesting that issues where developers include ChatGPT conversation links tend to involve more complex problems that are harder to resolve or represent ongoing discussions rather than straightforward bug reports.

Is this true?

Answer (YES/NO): NO